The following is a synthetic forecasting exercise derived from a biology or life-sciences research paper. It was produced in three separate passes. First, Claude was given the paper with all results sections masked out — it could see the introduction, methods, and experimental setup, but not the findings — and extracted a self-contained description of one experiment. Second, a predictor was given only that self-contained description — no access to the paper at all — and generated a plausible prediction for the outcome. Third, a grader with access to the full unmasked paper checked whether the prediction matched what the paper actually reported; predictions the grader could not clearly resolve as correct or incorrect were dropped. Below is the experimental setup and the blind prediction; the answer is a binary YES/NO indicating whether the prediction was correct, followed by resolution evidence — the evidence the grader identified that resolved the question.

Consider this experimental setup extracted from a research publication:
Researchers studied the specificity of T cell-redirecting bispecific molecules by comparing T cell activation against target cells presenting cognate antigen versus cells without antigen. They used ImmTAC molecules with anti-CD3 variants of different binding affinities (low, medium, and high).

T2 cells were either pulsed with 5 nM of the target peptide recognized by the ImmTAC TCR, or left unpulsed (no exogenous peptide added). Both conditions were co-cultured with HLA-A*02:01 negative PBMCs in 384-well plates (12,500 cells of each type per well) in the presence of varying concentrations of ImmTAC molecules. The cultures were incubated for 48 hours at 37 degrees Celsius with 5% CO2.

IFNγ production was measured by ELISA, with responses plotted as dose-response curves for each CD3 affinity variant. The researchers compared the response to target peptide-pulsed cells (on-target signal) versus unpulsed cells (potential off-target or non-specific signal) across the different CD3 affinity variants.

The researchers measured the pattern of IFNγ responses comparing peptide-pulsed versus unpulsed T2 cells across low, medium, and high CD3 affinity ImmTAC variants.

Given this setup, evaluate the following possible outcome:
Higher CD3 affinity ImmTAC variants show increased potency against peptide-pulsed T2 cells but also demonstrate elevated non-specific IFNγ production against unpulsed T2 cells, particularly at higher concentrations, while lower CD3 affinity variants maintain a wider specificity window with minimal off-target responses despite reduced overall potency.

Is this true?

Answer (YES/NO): NO